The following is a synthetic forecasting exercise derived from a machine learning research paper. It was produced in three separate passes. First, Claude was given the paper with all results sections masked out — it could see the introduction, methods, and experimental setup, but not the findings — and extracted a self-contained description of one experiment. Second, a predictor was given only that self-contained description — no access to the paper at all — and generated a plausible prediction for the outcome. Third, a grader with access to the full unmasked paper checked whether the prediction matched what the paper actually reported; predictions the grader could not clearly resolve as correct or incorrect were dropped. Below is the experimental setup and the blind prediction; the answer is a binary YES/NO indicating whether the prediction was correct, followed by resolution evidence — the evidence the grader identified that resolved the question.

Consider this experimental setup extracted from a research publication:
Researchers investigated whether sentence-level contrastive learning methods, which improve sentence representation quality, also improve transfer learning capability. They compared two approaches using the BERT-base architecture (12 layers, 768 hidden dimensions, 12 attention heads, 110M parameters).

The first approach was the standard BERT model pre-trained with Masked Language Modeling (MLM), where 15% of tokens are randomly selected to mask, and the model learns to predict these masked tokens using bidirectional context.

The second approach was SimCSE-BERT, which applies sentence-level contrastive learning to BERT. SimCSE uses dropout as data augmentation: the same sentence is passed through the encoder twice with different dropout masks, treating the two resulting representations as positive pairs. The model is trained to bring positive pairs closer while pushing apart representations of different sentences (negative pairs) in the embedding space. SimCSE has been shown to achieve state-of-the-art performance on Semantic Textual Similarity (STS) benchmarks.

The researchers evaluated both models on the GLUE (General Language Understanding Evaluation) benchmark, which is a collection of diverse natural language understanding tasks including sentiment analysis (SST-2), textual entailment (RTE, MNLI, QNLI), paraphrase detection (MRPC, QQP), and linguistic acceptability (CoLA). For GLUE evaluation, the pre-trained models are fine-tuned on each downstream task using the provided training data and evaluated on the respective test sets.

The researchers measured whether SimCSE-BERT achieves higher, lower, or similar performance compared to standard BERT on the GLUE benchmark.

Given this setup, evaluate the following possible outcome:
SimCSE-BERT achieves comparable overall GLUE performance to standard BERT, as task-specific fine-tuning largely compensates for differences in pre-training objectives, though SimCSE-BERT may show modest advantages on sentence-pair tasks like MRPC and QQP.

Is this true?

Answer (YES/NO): NO